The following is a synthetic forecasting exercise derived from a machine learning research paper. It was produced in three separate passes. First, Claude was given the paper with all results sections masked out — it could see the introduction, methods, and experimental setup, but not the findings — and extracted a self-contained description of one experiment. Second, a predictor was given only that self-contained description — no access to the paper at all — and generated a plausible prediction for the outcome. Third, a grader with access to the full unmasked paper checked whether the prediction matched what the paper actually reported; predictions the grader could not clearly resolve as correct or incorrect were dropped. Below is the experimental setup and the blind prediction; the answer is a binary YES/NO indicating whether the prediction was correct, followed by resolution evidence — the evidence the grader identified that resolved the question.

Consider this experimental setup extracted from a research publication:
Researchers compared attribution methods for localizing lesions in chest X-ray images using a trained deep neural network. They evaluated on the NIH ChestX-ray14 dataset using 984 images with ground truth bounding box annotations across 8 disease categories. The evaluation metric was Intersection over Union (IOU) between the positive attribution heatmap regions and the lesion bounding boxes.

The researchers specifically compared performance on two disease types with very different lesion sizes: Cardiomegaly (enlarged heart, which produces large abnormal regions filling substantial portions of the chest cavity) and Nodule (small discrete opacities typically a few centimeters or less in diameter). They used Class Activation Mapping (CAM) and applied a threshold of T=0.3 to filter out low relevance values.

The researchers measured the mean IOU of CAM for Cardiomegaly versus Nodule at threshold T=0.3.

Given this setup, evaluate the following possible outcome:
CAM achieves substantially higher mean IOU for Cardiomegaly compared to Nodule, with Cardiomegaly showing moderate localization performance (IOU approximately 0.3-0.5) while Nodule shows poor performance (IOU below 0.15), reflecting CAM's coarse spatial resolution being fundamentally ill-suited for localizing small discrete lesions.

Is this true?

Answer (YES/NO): NO